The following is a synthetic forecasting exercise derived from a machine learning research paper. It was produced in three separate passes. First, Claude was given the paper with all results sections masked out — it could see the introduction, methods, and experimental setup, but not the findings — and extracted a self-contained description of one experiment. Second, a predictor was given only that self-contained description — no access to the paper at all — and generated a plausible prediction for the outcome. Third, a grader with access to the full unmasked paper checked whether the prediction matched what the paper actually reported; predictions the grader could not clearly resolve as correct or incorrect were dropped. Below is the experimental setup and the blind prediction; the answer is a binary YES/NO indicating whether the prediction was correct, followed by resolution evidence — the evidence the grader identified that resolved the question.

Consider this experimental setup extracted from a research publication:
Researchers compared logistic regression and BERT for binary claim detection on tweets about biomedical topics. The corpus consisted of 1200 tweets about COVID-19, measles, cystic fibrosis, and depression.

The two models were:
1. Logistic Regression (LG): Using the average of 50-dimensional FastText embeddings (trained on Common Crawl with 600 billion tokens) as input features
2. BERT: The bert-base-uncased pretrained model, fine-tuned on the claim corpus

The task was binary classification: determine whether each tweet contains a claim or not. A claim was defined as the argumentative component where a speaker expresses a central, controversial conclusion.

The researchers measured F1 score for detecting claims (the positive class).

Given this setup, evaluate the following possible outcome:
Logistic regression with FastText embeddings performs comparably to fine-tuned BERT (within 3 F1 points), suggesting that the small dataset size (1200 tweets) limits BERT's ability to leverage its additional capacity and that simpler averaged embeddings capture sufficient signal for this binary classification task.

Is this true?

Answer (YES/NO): YES